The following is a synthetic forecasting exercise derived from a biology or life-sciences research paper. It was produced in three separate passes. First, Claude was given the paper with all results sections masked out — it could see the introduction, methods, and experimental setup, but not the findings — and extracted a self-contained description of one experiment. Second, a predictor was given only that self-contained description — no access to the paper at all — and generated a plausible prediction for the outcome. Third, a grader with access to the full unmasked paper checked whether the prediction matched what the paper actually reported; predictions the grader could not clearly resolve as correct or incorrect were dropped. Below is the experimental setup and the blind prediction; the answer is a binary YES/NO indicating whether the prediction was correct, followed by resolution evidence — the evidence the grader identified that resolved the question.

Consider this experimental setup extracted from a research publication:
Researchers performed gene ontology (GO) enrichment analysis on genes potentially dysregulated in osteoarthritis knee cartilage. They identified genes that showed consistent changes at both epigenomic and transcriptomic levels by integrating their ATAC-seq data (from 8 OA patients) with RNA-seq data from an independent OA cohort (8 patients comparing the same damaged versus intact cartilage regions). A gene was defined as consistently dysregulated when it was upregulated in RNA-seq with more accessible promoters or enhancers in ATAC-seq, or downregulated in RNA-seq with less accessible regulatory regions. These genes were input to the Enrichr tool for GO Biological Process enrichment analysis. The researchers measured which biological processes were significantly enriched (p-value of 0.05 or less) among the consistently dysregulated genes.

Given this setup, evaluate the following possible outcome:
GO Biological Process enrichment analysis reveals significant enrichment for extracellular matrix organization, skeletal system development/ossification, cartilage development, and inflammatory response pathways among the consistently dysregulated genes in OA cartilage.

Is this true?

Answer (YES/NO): NO